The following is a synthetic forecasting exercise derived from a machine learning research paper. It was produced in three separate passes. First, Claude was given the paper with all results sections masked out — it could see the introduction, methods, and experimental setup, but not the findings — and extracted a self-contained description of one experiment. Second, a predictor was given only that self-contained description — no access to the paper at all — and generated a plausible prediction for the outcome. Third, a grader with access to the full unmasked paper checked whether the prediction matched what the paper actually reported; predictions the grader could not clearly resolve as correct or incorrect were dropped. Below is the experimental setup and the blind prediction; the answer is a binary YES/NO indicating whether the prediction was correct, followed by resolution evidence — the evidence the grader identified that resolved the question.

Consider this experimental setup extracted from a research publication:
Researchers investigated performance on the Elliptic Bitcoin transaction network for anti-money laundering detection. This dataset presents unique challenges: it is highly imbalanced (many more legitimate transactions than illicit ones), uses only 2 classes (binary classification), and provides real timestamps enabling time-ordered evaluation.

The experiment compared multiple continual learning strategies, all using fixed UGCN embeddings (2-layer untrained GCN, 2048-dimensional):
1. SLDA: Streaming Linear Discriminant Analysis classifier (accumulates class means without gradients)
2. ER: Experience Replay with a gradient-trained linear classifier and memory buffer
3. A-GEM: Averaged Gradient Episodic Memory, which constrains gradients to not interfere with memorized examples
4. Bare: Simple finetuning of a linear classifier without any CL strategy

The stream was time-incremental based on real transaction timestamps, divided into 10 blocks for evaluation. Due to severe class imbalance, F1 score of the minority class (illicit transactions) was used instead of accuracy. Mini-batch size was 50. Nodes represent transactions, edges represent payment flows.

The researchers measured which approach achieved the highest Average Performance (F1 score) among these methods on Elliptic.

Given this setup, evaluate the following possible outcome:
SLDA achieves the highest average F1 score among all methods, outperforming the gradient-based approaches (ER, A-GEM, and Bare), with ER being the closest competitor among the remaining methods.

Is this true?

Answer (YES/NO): YES